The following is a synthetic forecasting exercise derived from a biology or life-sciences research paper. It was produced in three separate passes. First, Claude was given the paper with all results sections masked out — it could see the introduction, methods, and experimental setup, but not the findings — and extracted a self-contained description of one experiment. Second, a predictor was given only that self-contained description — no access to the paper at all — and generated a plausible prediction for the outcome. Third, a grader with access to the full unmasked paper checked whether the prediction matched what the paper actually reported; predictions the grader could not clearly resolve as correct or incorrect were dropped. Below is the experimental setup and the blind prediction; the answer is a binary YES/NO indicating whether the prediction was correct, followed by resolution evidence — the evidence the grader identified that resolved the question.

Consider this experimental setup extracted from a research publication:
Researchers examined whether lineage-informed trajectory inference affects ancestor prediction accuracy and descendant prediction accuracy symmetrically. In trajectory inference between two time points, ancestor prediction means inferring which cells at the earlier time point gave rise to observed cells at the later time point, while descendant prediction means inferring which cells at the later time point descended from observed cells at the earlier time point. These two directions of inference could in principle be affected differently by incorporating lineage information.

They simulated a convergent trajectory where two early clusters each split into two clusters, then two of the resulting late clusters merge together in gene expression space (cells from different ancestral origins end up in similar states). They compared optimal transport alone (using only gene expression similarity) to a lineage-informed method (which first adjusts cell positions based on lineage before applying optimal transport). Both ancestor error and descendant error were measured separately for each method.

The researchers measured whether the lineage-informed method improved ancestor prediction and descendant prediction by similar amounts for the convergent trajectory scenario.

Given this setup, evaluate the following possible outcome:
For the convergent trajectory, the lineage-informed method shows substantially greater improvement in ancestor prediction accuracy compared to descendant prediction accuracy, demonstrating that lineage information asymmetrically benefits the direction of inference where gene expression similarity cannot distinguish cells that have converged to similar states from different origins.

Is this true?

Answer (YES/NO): YES